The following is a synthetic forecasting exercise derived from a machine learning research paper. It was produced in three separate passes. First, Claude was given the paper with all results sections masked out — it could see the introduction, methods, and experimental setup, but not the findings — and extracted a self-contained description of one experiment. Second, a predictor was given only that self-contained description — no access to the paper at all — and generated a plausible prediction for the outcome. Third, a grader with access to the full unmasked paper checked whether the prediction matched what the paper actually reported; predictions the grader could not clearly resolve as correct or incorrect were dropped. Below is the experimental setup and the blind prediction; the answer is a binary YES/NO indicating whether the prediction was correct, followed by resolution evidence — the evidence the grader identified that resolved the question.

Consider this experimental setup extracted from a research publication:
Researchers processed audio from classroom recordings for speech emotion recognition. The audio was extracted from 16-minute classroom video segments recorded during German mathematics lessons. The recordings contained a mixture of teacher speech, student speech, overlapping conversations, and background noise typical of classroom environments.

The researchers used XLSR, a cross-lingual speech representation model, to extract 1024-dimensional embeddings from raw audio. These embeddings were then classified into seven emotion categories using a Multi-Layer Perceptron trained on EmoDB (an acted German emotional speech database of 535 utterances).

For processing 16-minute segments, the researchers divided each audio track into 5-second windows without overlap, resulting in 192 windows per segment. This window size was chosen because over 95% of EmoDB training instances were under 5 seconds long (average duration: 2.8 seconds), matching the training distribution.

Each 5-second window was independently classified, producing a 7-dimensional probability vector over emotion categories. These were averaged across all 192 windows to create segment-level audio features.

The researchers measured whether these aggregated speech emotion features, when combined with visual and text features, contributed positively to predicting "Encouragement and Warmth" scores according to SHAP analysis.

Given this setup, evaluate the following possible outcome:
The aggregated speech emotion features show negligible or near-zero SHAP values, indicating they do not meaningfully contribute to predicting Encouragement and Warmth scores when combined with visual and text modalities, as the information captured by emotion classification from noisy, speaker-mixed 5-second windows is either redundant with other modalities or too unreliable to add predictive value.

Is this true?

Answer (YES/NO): NO